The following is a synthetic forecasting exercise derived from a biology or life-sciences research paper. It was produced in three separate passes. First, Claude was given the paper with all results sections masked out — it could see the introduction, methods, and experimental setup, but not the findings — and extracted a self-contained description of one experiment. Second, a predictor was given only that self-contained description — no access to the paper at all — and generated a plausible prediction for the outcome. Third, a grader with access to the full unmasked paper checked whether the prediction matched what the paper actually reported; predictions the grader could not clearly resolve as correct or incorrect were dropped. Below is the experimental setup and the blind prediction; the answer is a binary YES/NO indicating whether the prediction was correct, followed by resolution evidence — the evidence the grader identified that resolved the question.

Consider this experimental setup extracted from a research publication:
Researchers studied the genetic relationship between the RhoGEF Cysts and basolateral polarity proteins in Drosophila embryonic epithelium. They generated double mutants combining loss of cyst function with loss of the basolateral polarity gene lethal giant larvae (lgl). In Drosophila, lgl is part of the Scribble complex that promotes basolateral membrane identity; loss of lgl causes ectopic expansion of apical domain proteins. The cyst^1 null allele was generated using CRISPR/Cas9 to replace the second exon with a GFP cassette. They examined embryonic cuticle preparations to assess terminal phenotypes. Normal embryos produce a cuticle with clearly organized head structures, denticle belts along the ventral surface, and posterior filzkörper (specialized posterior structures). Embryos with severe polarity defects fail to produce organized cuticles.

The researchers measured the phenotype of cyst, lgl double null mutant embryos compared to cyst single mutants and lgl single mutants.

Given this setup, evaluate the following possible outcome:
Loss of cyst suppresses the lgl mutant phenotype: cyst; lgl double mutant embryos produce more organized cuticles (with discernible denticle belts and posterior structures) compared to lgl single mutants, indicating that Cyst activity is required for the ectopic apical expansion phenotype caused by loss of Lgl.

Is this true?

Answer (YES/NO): NO